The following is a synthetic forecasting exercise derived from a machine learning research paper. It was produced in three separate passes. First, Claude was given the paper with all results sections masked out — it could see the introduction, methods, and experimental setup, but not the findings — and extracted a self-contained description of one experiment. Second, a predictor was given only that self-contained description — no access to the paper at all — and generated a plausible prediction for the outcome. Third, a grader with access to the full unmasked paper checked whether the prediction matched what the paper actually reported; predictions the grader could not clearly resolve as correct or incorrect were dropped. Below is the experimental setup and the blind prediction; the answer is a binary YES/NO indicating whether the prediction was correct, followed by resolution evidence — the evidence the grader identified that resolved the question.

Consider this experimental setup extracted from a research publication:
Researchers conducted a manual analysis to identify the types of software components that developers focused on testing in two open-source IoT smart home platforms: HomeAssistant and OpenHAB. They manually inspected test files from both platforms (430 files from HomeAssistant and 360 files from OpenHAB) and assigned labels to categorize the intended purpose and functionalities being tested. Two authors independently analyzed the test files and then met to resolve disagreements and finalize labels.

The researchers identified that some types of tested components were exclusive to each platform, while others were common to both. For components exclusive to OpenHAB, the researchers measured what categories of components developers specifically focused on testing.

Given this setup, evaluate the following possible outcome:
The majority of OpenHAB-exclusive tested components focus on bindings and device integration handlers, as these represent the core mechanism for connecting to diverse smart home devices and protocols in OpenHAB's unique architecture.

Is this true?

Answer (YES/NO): NO